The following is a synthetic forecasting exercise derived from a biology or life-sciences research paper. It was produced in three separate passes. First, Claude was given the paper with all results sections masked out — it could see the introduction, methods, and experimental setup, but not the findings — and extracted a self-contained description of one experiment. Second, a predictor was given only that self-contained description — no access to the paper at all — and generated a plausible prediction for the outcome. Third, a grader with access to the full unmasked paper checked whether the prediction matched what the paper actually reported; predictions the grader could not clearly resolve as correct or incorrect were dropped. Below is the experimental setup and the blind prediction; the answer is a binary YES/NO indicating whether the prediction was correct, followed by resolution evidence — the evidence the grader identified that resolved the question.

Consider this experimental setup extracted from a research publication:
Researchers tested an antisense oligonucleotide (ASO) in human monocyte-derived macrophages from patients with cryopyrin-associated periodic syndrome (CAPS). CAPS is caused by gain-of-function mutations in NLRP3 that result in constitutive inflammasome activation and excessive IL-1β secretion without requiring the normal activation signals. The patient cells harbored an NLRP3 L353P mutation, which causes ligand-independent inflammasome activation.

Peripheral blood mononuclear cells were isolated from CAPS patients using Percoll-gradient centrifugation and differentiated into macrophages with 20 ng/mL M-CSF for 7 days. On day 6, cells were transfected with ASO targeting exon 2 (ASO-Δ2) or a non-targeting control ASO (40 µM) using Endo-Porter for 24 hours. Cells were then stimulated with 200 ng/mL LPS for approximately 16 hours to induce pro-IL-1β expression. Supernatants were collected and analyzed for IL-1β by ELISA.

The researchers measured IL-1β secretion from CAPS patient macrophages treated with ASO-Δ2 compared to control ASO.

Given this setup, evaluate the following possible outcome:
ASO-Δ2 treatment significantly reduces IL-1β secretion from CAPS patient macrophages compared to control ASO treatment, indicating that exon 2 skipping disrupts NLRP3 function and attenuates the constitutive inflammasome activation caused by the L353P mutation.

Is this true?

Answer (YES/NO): YES